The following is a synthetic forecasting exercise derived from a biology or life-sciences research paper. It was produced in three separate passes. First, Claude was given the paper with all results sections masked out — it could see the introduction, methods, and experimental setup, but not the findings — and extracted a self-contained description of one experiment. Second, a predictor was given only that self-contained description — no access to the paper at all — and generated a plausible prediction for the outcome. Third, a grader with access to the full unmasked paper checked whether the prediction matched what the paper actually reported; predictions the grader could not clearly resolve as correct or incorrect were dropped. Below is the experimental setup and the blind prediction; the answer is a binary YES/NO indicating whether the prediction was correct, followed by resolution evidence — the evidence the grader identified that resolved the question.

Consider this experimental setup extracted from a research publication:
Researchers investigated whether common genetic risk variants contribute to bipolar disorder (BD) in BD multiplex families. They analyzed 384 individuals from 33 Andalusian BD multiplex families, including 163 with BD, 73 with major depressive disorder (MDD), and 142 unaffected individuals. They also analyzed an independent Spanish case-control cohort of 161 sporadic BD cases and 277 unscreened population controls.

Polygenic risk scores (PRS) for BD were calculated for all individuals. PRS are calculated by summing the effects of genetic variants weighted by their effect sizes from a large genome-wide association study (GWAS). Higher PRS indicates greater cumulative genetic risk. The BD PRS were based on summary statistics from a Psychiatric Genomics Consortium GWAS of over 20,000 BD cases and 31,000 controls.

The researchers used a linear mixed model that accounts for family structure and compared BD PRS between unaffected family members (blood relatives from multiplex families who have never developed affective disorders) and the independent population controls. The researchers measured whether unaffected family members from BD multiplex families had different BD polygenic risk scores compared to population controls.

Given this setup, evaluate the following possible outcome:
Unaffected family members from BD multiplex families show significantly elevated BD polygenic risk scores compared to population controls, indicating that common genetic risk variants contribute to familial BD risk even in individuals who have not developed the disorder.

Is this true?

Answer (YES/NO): YES